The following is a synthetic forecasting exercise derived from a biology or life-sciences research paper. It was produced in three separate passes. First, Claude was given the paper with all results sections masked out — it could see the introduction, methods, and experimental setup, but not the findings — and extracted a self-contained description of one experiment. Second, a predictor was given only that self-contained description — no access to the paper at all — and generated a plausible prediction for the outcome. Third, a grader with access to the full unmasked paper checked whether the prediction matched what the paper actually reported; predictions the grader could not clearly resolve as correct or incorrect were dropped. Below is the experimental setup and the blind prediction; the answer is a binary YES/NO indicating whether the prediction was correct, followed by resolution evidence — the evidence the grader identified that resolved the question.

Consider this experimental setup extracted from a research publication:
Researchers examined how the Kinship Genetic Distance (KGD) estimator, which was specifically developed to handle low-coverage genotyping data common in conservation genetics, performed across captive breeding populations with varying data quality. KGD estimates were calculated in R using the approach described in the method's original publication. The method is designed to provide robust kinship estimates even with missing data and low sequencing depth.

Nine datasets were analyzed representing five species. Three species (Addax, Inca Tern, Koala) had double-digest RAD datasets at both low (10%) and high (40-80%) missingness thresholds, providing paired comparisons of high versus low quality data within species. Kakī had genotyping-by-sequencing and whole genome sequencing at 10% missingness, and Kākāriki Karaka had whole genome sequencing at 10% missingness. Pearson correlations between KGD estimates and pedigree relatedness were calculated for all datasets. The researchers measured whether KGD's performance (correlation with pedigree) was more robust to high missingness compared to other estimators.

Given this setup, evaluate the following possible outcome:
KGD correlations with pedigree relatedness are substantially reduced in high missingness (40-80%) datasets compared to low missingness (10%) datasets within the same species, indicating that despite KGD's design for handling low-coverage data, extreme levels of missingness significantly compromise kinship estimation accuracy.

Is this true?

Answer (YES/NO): NO